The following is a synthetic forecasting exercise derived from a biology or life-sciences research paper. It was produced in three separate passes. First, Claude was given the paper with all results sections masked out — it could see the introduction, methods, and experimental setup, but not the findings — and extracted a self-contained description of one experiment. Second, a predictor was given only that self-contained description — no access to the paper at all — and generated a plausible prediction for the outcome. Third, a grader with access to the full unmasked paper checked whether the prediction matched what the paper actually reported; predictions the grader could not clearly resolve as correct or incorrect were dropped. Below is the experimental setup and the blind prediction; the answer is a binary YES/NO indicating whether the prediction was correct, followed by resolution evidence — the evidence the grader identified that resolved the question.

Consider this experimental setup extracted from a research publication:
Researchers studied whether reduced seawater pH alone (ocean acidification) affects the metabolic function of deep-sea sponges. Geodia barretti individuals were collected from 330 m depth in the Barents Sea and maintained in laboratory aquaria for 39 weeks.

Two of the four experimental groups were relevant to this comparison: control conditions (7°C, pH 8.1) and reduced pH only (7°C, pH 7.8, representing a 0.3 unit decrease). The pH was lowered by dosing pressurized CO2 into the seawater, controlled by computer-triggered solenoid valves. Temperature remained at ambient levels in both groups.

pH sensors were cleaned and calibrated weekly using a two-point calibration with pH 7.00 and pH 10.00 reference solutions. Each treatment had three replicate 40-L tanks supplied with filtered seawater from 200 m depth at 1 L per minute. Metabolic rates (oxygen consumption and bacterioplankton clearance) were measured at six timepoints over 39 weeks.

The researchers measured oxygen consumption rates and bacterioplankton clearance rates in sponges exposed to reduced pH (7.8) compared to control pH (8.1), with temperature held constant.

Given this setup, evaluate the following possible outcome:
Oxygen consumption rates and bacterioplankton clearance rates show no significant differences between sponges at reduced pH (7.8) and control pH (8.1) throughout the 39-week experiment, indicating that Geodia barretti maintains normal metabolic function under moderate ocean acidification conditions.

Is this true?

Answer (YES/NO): YES